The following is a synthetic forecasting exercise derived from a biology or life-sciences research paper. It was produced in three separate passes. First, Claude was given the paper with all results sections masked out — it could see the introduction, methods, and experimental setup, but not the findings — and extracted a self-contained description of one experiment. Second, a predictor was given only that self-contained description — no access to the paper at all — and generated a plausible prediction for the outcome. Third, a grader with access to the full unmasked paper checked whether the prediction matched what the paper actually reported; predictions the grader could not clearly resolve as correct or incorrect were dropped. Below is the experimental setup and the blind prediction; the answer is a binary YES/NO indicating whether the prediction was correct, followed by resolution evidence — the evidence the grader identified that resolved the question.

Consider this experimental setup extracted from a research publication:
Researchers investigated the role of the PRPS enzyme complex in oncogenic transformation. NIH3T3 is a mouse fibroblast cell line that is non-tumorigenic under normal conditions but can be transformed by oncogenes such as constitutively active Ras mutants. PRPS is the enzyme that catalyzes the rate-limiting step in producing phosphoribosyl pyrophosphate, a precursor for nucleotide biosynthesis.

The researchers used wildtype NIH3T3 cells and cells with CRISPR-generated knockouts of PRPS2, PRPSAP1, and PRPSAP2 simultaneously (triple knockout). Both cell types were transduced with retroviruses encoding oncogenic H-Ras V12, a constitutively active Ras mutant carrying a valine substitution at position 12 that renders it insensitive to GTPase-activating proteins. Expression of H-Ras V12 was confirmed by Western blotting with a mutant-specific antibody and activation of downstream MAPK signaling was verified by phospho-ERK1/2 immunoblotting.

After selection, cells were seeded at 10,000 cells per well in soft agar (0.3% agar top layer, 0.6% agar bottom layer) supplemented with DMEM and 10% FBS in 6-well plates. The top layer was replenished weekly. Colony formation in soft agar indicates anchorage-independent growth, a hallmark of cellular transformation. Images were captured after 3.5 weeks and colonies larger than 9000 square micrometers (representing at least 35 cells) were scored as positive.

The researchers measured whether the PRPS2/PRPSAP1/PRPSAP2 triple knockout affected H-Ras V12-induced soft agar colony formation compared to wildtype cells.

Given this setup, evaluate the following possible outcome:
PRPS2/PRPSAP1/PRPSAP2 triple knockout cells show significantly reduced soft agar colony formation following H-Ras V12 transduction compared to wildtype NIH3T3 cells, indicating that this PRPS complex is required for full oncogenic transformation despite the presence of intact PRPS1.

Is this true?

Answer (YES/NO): YES